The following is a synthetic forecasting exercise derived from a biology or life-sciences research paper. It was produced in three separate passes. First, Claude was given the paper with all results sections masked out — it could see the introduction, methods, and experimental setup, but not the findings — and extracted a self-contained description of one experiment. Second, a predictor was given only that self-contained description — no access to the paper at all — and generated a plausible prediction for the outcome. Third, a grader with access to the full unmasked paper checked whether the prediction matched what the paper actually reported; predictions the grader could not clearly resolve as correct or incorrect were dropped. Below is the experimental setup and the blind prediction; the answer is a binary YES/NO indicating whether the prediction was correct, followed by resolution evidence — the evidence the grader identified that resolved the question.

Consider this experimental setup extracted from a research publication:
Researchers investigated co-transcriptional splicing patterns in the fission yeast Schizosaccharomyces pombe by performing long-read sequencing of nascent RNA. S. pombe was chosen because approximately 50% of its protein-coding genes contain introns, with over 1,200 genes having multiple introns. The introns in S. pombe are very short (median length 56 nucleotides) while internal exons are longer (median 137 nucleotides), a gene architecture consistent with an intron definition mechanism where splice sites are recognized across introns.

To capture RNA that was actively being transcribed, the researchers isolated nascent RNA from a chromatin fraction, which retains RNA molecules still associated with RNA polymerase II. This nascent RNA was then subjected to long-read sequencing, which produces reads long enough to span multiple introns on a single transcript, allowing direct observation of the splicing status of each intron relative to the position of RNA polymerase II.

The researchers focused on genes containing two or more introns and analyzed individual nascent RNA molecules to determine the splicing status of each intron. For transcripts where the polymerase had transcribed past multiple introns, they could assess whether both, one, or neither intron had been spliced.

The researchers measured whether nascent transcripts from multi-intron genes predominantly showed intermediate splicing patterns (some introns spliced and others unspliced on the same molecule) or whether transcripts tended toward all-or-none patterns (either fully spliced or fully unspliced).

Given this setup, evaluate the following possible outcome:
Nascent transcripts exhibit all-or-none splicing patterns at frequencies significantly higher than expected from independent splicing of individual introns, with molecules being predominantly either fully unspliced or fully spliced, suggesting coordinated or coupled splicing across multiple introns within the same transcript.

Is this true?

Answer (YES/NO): YES